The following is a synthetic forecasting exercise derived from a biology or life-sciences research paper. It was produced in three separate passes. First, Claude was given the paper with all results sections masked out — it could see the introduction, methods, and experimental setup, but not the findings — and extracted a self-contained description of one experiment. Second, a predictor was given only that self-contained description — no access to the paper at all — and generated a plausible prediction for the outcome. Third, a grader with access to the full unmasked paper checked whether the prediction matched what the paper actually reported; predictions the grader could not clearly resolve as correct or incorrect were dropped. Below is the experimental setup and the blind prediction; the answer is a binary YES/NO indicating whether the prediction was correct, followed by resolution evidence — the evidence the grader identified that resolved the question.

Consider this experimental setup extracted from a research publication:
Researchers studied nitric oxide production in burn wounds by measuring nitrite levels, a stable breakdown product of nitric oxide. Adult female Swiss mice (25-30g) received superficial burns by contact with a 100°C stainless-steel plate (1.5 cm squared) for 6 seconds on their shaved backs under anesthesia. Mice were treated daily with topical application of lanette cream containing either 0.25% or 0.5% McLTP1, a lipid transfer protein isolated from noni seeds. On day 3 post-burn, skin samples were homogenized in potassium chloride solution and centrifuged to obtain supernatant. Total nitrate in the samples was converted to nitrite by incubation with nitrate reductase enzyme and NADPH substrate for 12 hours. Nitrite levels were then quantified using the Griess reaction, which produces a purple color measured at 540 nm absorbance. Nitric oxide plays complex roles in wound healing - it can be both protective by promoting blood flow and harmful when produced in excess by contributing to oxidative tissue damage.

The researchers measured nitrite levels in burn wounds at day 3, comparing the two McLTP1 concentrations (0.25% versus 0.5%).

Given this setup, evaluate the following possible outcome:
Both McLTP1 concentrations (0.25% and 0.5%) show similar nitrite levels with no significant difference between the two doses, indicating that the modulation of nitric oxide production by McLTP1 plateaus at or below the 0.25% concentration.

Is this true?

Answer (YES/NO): NO